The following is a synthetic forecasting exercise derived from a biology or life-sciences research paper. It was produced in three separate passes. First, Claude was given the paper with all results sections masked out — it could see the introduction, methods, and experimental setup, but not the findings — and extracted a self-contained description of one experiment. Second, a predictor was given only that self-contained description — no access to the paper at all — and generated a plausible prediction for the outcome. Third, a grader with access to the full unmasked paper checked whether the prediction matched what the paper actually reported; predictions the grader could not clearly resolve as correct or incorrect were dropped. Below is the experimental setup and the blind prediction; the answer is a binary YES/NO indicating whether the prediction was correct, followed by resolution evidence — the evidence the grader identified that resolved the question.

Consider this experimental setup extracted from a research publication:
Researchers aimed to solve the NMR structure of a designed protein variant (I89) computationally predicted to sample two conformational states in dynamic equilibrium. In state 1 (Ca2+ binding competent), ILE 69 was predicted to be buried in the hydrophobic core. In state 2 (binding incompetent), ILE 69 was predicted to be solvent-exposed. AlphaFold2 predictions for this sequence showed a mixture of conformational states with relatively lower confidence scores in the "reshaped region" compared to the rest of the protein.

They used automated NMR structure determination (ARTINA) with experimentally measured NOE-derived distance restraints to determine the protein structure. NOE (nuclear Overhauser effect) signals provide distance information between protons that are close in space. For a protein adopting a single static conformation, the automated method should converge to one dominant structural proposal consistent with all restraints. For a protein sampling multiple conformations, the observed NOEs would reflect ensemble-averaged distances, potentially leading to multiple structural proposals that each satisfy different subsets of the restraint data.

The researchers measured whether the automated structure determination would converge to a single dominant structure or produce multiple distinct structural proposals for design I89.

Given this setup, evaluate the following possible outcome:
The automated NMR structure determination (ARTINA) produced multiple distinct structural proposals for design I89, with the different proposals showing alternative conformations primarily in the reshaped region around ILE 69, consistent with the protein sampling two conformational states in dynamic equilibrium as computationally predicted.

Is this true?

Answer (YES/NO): YES